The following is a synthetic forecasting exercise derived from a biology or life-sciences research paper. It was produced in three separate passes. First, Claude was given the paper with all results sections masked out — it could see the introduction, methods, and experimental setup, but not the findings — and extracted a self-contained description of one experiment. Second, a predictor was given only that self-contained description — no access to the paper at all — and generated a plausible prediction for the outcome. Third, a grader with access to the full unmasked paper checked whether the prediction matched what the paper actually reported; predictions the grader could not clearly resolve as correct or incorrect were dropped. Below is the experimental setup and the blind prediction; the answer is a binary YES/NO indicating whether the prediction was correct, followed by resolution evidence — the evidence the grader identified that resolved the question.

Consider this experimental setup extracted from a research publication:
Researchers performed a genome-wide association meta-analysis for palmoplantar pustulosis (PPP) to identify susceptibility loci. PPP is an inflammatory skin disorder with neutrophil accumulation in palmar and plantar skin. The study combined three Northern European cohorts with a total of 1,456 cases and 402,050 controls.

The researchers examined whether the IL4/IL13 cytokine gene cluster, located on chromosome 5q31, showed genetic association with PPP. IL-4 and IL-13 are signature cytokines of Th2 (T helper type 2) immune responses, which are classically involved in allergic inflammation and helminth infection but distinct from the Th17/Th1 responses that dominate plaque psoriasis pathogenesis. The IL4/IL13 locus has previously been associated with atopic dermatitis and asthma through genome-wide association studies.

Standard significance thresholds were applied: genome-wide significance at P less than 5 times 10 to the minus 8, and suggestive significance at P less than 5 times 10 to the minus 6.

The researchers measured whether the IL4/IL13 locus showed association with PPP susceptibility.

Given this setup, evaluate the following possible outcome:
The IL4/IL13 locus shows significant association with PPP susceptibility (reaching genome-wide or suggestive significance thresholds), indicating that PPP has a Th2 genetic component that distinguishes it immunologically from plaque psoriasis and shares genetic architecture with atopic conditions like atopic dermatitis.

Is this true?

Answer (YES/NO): YES